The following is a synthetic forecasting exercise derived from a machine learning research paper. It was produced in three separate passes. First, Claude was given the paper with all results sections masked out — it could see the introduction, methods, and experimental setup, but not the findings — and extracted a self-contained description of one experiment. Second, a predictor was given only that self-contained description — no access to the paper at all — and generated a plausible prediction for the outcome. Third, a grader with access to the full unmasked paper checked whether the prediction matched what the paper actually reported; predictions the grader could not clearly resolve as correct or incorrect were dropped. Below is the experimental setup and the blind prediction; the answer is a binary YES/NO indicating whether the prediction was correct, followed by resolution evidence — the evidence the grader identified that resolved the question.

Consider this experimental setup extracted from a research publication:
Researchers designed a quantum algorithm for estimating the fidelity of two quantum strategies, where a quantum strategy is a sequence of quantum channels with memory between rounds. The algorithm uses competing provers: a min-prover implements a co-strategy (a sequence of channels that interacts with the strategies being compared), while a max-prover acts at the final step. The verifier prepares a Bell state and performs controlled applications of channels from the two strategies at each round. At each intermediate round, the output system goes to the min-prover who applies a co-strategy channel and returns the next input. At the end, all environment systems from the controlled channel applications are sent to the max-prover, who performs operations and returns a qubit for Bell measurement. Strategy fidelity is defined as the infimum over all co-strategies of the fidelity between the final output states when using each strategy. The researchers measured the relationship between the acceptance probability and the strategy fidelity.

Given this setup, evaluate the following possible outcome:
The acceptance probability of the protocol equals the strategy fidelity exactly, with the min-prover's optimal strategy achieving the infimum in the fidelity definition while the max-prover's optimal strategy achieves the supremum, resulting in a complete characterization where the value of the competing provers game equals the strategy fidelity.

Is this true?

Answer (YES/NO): NO